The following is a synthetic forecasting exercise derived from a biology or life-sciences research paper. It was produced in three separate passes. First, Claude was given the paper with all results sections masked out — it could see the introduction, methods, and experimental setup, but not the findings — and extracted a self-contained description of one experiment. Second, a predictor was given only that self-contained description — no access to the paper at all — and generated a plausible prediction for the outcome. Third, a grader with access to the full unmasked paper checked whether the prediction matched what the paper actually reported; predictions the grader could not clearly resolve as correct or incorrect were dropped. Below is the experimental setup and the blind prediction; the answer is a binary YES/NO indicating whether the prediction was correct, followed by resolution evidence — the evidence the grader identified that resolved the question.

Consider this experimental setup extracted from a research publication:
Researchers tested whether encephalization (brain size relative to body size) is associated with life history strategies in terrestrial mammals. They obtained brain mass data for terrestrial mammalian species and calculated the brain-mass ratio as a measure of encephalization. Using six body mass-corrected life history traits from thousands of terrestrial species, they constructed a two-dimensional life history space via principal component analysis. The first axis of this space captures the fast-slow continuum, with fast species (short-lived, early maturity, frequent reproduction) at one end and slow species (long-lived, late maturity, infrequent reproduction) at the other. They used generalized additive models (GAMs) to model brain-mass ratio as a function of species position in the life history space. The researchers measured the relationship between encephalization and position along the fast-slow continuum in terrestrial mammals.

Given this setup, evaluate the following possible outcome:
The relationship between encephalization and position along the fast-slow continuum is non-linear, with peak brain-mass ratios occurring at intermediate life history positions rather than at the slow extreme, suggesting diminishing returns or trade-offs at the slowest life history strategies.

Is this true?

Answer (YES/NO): NO